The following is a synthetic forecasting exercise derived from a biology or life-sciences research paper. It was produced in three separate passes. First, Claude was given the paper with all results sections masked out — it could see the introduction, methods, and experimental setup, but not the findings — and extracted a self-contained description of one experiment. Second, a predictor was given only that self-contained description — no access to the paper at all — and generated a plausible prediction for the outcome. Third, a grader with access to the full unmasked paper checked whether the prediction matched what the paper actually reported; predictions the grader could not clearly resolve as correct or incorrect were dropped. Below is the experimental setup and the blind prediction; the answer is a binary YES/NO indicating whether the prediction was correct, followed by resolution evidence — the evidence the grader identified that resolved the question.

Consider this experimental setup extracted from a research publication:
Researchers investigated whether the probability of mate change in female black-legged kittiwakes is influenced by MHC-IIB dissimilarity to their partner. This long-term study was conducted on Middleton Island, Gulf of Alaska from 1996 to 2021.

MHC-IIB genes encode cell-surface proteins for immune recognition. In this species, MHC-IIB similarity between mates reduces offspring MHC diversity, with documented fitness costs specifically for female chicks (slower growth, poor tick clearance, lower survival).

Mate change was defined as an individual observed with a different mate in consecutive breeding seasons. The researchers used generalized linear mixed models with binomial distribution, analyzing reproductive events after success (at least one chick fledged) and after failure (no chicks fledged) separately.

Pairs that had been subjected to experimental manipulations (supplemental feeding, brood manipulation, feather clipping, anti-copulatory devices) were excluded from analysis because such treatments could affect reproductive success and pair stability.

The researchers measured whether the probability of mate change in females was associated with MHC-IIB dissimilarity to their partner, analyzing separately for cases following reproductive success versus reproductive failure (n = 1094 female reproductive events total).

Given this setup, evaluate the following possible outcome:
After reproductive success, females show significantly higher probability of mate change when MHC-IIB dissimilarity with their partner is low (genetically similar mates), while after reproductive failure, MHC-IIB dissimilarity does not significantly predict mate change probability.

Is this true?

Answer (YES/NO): NO